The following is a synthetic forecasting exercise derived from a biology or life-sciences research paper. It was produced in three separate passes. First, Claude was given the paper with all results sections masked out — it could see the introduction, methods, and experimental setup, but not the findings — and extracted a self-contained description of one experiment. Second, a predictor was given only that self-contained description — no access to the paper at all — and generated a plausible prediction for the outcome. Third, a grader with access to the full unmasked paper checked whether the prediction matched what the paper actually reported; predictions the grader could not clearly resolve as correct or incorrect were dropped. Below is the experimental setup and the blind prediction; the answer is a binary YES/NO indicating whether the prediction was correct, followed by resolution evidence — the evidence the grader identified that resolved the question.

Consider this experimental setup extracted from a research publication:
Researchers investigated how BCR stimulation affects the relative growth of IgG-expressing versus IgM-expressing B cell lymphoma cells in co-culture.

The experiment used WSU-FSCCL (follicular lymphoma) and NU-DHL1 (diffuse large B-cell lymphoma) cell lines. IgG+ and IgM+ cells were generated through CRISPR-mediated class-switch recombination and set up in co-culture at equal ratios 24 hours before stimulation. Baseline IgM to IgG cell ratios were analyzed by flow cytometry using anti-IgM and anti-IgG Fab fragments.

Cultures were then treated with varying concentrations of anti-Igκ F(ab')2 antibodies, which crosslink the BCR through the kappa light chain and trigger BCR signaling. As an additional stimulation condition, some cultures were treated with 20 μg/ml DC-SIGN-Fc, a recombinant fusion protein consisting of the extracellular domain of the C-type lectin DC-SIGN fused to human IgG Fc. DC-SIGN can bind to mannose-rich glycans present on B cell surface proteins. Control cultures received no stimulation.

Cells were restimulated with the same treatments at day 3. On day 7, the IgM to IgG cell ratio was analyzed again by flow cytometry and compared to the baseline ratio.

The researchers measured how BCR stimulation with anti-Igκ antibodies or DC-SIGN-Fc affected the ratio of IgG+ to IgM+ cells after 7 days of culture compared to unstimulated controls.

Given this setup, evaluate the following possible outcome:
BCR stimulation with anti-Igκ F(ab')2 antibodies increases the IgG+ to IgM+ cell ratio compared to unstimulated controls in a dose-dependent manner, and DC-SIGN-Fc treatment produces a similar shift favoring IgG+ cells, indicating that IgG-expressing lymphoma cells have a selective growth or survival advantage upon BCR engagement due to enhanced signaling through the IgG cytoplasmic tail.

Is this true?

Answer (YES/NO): NO